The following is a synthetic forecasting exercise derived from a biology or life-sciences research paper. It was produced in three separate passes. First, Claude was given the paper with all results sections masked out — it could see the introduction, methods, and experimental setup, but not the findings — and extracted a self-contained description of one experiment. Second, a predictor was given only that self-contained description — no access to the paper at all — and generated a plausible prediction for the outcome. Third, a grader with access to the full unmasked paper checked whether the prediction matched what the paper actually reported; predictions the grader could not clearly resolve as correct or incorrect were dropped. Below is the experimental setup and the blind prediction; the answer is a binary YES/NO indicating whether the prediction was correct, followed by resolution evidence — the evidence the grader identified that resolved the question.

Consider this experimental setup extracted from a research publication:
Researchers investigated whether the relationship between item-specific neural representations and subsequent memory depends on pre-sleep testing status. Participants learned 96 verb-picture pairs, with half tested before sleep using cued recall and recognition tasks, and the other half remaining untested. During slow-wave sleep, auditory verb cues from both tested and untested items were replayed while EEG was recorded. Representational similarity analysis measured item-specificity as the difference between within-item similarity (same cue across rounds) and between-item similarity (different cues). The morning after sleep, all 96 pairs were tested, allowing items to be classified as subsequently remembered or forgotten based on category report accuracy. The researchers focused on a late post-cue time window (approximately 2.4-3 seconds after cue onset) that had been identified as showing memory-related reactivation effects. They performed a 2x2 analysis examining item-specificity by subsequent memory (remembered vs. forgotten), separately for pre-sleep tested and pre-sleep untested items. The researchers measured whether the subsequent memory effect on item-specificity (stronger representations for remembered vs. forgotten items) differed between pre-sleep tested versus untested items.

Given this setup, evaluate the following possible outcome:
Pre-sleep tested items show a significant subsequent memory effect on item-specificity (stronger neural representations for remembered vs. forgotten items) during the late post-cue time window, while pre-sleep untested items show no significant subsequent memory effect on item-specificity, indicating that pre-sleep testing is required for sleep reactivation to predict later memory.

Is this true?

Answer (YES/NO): NO